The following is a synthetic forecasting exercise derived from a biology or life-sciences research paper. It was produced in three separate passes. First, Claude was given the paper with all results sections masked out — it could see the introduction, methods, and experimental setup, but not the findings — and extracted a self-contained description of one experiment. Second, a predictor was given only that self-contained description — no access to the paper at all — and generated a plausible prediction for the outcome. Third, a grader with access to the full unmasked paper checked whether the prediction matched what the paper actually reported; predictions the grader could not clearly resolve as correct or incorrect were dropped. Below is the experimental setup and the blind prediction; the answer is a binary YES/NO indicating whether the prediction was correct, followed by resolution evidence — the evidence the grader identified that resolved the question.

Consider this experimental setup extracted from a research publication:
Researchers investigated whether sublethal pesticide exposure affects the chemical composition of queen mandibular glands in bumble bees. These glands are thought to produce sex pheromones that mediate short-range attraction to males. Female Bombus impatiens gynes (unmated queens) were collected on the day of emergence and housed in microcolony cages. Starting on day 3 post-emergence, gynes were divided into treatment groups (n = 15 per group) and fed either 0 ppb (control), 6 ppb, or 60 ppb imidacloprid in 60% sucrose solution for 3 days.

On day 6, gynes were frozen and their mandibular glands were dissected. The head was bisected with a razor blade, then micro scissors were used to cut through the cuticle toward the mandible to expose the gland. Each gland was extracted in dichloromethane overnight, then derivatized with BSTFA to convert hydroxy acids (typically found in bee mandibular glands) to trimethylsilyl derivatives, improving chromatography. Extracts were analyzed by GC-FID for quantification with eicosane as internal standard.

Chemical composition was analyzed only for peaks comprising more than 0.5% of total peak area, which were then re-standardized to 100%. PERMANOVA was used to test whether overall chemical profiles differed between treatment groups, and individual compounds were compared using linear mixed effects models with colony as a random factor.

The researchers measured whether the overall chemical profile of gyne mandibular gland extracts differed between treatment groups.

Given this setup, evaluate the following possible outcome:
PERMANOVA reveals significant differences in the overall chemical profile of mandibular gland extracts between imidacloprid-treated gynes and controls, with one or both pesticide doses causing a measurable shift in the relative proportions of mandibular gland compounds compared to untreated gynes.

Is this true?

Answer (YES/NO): NO